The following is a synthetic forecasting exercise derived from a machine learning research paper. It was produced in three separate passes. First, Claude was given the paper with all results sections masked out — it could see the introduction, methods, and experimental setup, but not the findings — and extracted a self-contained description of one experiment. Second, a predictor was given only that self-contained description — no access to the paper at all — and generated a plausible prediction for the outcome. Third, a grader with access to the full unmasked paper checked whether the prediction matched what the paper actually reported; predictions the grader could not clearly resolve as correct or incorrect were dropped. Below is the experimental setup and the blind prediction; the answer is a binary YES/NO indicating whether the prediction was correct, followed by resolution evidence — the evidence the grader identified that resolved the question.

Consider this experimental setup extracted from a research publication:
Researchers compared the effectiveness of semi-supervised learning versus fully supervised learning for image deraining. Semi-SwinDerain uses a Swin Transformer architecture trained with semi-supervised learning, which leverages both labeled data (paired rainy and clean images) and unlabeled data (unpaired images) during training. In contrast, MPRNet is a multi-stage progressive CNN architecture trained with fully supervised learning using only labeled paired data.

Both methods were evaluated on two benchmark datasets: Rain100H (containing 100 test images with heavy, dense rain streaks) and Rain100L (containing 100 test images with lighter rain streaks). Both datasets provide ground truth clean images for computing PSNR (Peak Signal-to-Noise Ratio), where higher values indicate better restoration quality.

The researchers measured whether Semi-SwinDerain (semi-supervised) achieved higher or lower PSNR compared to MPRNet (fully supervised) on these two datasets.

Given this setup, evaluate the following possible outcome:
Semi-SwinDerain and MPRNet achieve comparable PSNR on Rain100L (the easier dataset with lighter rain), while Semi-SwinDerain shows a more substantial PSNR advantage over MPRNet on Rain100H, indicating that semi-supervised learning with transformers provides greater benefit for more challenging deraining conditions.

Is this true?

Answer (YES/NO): NO